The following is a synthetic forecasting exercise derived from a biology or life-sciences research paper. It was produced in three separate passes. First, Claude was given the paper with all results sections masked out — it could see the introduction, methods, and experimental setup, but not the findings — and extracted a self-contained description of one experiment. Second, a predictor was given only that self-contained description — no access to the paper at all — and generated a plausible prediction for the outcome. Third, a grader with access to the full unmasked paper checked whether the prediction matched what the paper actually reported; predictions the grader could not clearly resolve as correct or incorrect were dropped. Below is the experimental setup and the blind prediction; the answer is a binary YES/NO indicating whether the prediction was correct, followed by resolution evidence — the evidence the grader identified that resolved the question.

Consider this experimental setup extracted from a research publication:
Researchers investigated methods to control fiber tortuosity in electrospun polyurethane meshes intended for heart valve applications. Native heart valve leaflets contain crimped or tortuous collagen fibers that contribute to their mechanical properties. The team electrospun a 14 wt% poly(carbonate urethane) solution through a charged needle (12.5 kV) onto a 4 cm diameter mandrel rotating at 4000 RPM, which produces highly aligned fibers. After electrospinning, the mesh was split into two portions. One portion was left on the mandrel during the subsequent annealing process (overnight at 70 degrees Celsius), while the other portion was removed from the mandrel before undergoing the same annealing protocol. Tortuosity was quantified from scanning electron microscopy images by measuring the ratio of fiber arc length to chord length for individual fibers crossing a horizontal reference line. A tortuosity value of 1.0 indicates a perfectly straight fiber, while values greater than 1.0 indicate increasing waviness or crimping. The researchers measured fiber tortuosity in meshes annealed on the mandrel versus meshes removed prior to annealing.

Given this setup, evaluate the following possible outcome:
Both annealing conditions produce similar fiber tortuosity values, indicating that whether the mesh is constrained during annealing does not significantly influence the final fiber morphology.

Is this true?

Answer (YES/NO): NO